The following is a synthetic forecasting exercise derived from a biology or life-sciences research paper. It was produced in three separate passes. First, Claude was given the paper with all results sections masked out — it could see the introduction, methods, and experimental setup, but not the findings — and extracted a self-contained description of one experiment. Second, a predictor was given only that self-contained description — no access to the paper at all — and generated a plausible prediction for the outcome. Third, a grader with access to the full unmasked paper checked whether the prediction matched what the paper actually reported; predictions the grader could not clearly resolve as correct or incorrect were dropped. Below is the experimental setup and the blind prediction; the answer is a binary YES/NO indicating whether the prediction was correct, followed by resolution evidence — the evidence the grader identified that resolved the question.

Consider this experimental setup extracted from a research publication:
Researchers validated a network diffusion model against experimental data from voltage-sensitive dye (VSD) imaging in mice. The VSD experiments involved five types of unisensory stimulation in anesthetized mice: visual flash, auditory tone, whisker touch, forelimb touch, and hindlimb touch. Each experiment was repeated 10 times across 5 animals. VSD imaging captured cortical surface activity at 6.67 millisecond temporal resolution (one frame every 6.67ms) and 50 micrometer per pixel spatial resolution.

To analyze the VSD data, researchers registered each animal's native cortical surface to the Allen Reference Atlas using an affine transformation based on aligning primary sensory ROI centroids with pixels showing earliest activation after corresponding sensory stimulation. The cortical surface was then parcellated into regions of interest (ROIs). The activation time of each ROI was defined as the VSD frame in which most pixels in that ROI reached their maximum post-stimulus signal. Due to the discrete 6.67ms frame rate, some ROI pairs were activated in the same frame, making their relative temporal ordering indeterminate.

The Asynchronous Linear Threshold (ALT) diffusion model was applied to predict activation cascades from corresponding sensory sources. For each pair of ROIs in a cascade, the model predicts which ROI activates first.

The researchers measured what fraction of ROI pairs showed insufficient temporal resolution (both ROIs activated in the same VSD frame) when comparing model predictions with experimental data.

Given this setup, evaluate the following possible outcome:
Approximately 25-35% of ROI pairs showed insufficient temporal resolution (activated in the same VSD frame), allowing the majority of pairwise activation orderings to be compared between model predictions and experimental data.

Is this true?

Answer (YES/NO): NO